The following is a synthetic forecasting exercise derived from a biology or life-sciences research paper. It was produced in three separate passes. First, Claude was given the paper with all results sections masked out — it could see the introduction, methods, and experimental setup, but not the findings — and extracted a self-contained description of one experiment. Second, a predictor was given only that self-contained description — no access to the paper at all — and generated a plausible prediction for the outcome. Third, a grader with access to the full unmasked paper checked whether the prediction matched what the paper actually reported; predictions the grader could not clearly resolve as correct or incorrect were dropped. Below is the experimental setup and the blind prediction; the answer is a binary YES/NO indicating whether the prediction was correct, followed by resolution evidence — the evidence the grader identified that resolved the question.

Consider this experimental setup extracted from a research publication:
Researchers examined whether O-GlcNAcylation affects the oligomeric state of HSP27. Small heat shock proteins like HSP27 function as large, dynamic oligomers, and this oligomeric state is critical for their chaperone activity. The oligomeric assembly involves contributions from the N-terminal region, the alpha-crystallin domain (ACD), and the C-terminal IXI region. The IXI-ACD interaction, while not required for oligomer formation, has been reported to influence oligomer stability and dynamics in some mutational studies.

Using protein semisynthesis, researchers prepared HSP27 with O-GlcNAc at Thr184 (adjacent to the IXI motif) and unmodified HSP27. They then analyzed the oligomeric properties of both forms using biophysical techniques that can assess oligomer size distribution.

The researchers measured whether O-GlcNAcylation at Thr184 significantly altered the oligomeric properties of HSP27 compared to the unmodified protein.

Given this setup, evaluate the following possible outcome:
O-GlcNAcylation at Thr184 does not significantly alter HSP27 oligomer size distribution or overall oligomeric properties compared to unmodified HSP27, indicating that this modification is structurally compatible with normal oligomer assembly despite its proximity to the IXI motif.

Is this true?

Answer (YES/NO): NO